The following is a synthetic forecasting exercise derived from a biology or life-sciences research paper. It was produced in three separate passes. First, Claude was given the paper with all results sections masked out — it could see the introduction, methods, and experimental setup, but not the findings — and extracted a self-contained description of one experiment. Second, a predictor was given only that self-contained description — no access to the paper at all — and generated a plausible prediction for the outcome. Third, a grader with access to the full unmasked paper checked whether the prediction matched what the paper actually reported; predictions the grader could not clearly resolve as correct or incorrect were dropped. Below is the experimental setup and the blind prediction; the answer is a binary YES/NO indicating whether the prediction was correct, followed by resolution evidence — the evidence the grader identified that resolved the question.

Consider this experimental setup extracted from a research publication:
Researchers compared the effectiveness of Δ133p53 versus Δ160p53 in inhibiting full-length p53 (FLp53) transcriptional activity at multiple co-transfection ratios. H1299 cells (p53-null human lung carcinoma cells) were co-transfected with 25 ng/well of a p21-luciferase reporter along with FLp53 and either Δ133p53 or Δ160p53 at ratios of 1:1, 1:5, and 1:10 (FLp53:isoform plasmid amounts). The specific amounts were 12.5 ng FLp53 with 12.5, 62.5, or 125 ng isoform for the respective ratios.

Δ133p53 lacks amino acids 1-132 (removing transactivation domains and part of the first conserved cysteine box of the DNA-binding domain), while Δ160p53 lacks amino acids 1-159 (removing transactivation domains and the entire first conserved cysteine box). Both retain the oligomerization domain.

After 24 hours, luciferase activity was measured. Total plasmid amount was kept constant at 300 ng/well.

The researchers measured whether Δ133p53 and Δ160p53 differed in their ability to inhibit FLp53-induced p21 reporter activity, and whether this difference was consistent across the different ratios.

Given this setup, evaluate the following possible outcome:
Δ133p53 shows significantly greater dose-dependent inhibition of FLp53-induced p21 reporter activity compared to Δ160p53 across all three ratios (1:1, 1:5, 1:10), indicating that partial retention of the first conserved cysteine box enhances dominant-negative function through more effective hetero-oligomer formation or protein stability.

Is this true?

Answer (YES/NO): NO